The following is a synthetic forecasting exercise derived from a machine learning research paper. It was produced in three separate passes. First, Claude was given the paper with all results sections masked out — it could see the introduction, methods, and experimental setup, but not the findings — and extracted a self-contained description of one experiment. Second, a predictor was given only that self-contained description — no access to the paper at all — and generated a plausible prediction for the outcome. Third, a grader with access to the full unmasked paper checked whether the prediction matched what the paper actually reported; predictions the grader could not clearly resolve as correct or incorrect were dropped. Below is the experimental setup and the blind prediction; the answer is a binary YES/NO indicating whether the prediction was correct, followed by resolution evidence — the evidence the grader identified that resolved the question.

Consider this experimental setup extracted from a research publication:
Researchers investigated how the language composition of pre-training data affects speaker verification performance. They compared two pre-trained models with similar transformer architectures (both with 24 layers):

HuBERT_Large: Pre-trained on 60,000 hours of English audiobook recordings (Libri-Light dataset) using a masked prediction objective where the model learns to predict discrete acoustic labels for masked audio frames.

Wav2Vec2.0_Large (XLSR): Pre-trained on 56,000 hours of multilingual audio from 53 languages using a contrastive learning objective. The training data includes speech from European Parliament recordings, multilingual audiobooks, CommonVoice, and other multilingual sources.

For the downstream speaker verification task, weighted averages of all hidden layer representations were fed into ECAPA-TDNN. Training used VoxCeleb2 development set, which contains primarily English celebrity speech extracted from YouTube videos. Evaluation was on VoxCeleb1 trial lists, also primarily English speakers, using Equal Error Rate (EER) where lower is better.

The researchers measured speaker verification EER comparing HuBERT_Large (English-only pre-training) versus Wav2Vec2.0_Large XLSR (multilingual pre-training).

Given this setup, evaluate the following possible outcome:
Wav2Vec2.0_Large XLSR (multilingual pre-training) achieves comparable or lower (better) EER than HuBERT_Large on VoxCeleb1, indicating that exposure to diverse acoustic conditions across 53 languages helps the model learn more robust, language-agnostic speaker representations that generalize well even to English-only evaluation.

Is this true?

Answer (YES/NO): YES